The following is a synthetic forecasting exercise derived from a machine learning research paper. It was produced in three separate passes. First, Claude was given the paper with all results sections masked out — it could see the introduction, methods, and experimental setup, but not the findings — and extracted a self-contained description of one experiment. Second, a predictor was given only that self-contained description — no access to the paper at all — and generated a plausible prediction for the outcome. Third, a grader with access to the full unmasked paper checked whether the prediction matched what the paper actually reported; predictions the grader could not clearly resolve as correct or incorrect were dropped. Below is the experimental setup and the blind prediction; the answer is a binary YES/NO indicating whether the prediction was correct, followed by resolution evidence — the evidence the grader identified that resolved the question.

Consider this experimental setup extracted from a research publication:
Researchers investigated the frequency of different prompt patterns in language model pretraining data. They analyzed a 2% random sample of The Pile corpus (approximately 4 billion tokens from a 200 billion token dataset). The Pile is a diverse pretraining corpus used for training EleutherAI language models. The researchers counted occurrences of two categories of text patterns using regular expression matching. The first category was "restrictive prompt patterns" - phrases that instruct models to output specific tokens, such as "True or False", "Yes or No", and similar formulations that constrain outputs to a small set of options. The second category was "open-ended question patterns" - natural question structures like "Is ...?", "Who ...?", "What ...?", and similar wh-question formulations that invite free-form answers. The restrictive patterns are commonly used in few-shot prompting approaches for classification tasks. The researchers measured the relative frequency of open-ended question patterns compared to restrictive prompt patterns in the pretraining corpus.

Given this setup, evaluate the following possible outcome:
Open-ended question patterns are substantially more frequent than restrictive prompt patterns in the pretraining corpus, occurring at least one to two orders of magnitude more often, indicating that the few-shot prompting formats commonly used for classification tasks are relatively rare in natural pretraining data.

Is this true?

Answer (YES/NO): YES